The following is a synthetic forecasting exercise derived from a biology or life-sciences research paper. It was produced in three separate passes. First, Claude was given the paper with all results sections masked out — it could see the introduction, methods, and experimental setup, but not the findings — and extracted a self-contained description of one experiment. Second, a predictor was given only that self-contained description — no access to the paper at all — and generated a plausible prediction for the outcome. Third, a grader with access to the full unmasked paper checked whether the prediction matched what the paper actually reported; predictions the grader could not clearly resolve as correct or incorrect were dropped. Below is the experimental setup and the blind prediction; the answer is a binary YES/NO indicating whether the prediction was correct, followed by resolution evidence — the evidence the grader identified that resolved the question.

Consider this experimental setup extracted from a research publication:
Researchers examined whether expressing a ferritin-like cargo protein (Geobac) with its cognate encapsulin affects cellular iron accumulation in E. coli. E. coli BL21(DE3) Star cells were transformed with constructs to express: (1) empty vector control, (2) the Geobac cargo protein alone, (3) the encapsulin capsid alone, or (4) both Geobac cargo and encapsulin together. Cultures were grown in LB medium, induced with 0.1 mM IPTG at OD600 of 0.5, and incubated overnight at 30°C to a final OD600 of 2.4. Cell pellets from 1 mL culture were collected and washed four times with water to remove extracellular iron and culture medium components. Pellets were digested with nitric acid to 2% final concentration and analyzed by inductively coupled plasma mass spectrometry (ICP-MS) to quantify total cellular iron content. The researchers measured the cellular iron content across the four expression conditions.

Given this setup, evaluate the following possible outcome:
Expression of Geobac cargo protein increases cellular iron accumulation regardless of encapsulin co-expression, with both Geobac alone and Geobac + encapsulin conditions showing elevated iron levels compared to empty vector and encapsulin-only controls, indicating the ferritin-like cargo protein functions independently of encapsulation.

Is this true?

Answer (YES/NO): NO